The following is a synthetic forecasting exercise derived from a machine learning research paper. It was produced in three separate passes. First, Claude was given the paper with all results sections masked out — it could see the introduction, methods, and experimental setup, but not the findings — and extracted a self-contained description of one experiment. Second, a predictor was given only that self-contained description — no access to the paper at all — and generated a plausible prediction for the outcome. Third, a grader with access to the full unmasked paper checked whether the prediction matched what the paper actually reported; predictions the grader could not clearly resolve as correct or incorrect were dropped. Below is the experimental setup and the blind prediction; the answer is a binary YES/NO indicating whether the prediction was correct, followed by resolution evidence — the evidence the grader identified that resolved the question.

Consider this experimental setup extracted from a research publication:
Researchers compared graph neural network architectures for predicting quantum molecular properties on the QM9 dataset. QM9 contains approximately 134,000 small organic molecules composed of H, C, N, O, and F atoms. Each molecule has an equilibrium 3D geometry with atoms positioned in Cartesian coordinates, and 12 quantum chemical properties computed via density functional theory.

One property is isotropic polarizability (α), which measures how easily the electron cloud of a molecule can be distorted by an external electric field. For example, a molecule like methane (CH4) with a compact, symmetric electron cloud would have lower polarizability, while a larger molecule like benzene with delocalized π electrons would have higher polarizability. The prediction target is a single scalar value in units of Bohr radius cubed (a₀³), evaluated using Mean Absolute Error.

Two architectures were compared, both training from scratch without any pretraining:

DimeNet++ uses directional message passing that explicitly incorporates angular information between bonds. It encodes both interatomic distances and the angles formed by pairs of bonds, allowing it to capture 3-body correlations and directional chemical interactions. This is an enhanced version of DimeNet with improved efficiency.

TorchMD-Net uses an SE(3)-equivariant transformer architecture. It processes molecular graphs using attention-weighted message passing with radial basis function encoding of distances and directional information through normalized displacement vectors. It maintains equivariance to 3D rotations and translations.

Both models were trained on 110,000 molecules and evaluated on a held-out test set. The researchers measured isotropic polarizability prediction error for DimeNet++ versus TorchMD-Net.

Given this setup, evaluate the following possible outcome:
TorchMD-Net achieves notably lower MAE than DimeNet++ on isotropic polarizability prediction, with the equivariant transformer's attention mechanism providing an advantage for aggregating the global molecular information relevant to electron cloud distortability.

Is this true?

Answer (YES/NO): NO